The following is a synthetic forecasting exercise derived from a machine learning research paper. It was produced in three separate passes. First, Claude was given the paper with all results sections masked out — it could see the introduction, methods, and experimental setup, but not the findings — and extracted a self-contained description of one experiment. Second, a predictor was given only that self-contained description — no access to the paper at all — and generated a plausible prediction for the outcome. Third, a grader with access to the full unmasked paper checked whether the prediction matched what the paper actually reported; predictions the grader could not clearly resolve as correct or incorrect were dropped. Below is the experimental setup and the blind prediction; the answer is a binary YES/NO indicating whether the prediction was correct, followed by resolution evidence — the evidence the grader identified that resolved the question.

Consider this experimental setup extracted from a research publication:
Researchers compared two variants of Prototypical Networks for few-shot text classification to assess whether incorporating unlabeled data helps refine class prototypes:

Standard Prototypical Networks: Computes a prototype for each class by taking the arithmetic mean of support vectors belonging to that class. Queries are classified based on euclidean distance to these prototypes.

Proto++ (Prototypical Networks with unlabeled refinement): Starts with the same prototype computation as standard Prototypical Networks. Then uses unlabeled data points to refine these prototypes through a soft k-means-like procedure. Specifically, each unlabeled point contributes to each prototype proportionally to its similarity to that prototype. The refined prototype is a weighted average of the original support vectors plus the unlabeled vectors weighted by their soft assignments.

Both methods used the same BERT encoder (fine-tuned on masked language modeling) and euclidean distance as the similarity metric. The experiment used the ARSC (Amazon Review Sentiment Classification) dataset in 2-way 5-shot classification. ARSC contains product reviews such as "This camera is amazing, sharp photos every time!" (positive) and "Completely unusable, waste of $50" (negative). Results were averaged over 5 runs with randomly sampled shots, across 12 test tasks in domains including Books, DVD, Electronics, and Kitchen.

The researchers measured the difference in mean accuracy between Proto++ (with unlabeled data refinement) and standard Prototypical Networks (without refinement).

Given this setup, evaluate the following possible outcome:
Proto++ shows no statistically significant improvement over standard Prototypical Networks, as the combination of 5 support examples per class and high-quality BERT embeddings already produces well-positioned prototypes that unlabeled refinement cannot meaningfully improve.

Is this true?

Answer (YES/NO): NO